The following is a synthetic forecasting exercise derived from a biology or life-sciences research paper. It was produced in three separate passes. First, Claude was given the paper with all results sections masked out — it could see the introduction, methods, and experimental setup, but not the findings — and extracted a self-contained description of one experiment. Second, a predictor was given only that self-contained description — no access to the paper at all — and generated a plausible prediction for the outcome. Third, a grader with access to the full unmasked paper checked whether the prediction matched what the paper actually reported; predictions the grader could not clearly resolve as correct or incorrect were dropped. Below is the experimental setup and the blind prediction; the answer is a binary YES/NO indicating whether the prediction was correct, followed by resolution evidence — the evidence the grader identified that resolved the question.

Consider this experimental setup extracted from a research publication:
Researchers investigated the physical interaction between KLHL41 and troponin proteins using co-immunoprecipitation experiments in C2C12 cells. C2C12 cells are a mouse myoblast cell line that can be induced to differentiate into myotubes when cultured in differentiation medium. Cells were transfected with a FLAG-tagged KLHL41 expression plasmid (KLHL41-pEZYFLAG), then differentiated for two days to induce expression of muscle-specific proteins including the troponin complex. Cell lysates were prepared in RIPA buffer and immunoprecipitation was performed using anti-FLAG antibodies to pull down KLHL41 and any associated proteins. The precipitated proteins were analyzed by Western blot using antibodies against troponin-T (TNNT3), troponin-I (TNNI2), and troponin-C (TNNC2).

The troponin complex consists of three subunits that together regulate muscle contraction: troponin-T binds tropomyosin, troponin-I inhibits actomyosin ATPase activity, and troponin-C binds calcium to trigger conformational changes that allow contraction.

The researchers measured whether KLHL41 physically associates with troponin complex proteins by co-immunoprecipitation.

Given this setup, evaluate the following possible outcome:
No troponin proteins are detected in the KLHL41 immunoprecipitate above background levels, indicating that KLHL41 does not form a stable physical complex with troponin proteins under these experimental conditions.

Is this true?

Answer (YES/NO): NO